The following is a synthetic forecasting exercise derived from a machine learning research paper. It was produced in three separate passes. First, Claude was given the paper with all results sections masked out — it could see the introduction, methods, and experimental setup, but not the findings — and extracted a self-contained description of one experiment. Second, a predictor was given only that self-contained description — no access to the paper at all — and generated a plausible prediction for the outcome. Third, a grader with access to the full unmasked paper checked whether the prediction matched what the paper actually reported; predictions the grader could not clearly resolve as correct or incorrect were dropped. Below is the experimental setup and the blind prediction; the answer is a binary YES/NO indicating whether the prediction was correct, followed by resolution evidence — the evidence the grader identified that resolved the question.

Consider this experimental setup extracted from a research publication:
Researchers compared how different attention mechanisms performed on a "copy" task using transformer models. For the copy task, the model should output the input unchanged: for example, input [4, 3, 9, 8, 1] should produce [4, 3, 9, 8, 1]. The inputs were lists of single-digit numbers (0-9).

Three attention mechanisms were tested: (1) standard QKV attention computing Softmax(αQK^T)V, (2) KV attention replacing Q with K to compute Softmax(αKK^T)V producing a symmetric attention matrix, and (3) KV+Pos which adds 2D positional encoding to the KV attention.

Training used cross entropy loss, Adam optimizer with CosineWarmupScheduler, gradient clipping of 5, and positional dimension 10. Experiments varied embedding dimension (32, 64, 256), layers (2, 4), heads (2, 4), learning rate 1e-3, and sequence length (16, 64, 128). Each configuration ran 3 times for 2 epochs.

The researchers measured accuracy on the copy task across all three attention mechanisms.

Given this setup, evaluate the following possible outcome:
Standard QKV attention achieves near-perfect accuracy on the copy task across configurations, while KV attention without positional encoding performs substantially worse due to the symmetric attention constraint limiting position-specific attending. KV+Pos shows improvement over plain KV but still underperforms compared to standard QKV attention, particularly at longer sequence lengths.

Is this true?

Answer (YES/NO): NO